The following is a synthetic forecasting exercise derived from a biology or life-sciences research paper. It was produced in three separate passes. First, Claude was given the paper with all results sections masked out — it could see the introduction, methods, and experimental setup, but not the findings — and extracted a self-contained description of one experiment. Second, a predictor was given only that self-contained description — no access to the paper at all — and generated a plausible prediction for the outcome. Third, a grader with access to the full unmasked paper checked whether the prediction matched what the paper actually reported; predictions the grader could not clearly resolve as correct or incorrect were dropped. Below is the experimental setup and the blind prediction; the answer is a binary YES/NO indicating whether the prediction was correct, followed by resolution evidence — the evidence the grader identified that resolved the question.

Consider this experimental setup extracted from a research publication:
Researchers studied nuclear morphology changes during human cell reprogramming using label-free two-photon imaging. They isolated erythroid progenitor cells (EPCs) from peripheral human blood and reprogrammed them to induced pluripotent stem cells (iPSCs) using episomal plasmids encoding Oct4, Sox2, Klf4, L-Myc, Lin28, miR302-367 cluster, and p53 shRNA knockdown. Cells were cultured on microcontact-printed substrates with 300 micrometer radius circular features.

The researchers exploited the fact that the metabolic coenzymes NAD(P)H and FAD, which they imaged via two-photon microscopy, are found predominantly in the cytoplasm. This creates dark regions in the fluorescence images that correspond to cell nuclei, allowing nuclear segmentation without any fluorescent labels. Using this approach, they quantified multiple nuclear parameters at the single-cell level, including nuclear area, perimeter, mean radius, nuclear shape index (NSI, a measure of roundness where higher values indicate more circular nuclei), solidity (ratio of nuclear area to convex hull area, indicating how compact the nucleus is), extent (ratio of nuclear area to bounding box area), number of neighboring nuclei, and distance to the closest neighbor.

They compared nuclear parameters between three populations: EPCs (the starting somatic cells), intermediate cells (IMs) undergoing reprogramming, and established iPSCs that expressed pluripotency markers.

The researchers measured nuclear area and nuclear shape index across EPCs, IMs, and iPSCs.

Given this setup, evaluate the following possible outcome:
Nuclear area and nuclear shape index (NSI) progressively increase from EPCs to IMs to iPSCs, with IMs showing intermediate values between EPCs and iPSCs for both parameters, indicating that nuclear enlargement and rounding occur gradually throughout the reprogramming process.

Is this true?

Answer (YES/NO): NO